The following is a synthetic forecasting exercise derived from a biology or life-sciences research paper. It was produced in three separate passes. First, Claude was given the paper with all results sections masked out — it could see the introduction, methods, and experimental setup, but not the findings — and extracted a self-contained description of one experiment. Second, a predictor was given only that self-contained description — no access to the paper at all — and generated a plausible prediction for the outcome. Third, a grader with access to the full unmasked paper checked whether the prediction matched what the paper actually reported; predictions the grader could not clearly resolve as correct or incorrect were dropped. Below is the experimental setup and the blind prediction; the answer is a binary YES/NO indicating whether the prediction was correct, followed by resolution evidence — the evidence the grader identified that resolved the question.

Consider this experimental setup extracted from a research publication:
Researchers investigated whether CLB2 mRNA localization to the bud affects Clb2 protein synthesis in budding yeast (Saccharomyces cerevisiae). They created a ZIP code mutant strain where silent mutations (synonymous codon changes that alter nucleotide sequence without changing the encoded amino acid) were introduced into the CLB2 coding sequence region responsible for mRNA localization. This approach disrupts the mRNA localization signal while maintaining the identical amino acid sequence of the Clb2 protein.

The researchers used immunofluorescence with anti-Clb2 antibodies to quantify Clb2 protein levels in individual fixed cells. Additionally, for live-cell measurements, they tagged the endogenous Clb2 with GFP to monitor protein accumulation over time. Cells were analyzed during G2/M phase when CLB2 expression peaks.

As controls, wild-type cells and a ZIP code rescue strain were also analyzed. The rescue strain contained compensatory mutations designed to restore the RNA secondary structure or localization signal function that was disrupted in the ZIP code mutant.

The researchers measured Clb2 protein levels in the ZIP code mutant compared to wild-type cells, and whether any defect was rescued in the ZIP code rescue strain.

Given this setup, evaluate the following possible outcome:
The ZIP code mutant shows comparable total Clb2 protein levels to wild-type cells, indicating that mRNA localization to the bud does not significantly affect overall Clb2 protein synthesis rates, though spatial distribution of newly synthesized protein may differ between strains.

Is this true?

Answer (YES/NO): NO